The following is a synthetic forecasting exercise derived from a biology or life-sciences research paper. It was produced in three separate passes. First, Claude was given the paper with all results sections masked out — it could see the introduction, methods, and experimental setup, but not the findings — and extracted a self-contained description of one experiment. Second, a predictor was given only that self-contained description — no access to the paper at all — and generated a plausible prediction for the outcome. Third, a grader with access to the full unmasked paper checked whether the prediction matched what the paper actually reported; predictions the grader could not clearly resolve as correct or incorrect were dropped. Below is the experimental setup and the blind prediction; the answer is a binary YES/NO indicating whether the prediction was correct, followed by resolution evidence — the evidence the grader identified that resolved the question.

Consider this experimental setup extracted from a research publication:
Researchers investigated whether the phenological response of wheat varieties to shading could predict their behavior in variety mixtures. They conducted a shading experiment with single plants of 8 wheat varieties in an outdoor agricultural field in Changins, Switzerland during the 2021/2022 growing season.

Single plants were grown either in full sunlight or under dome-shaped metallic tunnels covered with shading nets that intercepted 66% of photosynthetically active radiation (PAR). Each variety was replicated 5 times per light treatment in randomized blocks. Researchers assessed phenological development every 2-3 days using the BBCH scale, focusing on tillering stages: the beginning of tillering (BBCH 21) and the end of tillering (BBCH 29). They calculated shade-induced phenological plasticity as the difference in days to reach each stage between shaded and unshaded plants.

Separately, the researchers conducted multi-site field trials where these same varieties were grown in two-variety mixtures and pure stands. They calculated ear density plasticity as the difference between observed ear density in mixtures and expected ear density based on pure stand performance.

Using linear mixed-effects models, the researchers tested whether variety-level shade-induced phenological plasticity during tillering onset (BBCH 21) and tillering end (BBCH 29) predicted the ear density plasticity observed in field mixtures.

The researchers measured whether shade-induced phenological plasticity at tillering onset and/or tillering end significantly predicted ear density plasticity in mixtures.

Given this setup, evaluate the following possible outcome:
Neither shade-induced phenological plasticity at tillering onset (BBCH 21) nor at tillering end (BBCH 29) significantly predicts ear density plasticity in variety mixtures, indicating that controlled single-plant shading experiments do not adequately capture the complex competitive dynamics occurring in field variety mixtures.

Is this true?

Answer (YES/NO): NO